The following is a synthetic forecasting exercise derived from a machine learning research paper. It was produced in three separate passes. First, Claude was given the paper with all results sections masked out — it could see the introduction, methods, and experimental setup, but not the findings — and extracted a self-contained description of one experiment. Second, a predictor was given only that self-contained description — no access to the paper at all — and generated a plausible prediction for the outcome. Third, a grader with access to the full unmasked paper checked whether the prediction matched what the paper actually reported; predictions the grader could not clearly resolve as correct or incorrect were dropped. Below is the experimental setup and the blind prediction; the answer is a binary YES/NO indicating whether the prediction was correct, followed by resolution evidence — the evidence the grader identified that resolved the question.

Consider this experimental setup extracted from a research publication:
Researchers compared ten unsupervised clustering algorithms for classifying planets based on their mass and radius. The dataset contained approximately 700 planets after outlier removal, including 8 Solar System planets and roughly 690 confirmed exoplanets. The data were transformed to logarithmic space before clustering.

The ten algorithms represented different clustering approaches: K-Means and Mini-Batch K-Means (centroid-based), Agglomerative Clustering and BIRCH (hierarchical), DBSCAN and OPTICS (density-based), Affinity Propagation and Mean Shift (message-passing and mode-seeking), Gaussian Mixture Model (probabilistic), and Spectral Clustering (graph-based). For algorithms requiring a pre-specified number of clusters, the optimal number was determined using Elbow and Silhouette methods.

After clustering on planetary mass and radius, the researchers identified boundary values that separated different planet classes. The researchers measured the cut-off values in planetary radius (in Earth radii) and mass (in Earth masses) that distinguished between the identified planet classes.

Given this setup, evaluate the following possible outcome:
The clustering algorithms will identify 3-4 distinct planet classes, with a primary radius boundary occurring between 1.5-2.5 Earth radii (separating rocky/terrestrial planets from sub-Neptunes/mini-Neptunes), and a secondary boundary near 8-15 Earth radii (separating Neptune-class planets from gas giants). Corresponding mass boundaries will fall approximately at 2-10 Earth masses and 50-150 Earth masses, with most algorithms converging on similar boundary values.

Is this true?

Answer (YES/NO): NO